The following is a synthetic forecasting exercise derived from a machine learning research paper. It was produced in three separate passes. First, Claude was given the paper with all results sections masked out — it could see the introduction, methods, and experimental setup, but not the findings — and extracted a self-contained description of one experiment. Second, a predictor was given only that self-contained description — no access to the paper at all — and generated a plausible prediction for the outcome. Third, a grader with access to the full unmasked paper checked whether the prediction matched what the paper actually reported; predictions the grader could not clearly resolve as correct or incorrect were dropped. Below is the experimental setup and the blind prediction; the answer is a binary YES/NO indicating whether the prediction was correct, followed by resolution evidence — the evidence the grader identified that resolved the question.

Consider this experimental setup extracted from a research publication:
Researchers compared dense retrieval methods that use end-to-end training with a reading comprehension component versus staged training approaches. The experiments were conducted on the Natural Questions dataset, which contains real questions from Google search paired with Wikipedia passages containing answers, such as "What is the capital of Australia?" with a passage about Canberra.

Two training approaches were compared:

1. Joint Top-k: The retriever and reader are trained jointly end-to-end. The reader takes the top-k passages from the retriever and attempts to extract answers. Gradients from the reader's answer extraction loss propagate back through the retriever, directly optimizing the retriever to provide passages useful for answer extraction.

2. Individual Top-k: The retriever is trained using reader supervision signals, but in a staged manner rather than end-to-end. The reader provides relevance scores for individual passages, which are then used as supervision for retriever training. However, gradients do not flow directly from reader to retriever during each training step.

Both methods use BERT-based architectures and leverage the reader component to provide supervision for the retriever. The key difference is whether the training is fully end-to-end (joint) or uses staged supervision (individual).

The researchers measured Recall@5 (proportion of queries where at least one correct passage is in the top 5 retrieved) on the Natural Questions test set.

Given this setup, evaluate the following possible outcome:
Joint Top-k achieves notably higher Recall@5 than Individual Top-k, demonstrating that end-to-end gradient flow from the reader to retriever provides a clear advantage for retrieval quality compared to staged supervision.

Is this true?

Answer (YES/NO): NO